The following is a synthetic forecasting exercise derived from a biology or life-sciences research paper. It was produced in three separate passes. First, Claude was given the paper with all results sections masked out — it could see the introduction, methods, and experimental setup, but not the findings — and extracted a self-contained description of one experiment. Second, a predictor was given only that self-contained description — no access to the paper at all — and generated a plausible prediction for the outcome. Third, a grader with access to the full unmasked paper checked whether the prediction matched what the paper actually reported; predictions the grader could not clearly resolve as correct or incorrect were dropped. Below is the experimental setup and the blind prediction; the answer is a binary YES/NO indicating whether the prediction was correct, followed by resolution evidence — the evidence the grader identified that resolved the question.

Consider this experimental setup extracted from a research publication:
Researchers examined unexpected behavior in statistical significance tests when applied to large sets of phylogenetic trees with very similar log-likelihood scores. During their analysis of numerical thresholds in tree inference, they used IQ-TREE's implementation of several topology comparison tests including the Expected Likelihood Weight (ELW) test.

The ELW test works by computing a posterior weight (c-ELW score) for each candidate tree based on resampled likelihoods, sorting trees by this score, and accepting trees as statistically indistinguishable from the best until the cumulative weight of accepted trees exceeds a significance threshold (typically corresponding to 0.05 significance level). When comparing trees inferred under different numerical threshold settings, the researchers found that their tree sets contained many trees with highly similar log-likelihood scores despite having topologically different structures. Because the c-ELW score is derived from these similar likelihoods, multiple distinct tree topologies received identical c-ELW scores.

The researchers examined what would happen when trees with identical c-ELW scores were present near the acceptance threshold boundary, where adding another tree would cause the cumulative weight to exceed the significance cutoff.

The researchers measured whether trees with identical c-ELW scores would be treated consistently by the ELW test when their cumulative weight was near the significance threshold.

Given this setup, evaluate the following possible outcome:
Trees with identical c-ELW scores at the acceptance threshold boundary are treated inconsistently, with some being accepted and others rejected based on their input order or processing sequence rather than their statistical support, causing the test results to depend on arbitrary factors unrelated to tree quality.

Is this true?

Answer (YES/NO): YES